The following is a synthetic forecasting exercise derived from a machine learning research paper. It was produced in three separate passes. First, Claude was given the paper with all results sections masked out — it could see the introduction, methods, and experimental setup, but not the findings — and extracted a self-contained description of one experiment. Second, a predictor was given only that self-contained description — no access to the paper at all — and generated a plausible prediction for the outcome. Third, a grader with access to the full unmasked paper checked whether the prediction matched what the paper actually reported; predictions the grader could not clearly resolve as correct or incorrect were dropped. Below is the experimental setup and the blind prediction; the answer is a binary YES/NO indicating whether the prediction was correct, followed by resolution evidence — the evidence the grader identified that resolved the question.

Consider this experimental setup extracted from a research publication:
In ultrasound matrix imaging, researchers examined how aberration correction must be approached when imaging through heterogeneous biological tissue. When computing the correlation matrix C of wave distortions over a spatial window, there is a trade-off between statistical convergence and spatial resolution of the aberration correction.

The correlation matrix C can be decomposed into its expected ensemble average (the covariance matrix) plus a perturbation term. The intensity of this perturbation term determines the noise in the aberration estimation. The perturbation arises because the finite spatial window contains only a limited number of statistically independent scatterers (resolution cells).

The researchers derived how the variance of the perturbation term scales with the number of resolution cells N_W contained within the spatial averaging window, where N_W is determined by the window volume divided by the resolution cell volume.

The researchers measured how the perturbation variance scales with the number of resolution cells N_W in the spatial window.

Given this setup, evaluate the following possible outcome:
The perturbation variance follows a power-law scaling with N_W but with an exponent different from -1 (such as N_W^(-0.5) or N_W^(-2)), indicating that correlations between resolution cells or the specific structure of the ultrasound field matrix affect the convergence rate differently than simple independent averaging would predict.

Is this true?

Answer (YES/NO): NO